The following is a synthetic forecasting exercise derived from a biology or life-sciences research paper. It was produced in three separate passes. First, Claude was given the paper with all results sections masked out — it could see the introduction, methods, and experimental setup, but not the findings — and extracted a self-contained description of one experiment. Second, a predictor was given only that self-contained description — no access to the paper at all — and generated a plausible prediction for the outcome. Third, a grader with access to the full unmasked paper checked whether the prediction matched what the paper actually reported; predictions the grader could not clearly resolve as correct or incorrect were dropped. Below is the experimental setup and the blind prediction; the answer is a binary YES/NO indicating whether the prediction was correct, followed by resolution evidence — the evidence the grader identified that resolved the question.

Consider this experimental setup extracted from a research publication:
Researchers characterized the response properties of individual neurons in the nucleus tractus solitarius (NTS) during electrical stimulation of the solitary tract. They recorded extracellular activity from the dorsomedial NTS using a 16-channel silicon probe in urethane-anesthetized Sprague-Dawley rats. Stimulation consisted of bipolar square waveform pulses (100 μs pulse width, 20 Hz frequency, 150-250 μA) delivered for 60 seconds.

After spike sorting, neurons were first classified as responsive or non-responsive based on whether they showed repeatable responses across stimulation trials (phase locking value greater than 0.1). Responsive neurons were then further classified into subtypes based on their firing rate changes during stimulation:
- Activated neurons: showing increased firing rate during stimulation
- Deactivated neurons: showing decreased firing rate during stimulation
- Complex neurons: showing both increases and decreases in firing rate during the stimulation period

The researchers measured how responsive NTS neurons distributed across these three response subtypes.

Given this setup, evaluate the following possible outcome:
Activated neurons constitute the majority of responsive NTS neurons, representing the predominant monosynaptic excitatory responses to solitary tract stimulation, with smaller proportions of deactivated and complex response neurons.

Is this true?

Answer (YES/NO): YES